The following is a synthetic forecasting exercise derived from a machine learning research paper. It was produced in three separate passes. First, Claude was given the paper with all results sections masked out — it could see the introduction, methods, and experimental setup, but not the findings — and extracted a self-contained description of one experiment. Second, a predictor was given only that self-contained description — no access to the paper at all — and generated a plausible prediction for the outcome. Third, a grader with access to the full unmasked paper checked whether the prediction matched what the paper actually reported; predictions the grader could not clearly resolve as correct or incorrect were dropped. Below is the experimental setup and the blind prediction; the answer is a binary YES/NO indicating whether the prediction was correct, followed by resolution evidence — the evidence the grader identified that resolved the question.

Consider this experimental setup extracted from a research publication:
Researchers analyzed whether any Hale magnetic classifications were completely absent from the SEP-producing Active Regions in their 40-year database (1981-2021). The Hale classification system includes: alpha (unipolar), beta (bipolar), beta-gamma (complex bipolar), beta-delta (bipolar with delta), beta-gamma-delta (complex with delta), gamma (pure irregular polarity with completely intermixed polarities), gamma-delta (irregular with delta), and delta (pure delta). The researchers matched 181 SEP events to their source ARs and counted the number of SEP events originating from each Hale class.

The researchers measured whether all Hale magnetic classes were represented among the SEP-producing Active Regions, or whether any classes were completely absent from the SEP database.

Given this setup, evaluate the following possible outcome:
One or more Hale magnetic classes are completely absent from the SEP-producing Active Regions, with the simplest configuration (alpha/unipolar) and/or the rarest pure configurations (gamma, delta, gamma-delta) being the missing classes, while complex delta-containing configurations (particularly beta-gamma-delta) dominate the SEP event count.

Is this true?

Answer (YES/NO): NO